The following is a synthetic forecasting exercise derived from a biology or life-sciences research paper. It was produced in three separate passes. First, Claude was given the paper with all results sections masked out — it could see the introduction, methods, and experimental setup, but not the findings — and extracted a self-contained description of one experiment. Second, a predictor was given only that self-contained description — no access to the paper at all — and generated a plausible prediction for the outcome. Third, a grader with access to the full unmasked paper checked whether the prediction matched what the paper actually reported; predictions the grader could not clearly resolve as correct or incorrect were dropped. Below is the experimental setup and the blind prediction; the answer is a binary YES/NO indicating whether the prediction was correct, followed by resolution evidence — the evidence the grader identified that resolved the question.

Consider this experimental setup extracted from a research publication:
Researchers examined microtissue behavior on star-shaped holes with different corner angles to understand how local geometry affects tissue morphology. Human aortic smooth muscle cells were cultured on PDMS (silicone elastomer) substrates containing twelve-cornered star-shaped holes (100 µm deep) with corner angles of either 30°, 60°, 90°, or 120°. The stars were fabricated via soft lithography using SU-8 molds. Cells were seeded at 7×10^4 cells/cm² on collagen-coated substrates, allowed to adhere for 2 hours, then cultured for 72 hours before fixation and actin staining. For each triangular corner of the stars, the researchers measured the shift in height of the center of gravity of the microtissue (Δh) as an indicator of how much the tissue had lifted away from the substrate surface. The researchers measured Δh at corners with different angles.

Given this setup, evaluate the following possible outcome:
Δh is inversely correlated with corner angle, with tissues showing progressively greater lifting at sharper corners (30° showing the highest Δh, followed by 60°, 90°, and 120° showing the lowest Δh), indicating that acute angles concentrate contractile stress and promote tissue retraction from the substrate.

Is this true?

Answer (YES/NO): YES